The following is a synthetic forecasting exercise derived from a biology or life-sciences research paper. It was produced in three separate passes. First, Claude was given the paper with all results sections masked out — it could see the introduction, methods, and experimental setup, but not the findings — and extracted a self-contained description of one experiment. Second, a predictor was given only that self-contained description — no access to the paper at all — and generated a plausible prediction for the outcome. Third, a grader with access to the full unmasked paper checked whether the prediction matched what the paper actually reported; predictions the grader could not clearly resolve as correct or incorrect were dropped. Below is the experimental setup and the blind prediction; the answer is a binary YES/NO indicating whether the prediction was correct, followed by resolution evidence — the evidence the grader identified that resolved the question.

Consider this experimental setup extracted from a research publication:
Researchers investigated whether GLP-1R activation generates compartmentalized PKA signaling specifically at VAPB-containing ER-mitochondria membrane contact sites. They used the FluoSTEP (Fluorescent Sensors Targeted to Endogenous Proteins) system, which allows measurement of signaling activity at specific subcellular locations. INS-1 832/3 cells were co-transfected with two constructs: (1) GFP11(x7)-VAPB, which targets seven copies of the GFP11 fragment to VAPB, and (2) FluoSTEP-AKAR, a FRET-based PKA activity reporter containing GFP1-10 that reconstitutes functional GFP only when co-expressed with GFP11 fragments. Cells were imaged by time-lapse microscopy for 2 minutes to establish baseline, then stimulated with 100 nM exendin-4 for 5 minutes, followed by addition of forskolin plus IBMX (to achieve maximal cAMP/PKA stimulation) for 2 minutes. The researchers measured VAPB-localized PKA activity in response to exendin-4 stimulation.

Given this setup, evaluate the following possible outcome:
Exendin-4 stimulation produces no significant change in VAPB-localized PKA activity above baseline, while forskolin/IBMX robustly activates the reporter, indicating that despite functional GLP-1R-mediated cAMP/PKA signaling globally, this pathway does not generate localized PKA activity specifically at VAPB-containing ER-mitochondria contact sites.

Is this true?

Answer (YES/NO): NO